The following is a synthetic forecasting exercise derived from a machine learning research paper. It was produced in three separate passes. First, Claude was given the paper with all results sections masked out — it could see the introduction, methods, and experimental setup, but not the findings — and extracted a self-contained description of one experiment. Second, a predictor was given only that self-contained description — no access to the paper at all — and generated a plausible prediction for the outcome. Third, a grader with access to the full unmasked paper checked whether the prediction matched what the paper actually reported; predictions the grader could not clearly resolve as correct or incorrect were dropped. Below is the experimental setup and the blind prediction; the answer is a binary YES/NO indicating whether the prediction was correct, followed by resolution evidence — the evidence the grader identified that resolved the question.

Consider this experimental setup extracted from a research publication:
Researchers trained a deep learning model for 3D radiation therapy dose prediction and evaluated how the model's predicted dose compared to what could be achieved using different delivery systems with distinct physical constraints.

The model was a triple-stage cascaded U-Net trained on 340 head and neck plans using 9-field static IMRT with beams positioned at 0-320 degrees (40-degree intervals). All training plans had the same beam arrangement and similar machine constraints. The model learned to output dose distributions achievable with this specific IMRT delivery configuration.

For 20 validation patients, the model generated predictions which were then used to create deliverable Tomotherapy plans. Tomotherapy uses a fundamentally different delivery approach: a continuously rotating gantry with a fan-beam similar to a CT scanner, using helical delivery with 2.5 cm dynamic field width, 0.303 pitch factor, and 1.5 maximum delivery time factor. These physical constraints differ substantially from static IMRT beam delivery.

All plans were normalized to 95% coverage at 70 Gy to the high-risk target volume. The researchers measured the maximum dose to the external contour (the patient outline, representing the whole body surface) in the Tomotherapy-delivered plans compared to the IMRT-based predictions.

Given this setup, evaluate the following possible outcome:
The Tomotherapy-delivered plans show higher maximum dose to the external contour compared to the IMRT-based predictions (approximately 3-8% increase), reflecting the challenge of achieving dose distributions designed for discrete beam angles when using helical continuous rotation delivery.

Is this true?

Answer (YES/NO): NO